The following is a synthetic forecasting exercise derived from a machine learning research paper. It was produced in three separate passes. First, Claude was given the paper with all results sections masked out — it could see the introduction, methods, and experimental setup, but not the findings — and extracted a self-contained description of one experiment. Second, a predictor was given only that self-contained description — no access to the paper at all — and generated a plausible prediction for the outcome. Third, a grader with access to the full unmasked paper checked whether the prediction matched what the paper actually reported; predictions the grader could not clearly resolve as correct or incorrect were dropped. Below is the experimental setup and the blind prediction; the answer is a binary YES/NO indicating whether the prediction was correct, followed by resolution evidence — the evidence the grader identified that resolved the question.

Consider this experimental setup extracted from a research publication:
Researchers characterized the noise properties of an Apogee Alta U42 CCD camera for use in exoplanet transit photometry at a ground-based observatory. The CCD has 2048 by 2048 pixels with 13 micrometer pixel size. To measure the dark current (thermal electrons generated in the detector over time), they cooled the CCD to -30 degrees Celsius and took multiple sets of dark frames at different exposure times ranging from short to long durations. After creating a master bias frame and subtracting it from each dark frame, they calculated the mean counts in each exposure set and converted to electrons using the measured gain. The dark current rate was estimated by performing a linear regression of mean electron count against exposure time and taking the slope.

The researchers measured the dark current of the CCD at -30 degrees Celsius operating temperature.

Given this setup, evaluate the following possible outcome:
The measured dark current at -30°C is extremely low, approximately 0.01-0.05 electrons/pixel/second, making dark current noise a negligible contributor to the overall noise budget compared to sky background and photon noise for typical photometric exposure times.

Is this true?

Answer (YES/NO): NO